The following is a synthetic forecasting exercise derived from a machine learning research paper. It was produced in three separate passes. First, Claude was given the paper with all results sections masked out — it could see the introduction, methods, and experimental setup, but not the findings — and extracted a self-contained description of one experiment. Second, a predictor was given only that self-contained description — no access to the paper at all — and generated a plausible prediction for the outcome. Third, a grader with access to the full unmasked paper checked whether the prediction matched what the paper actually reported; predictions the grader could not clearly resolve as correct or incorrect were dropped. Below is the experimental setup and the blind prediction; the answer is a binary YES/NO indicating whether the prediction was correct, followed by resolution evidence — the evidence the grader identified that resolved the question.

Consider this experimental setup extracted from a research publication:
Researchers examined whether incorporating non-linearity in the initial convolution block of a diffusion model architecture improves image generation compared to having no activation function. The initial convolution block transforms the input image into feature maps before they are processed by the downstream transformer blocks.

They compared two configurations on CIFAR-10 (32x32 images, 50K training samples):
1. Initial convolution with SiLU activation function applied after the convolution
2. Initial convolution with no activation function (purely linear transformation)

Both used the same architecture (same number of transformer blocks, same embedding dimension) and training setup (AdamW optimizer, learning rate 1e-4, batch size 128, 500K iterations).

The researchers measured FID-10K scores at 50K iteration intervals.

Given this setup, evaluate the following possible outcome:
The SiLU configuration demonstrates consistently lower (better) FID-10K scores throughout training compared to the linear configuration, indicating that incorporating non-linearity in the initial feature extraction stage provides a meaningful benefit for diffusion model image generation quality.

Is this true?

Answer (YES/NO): YES